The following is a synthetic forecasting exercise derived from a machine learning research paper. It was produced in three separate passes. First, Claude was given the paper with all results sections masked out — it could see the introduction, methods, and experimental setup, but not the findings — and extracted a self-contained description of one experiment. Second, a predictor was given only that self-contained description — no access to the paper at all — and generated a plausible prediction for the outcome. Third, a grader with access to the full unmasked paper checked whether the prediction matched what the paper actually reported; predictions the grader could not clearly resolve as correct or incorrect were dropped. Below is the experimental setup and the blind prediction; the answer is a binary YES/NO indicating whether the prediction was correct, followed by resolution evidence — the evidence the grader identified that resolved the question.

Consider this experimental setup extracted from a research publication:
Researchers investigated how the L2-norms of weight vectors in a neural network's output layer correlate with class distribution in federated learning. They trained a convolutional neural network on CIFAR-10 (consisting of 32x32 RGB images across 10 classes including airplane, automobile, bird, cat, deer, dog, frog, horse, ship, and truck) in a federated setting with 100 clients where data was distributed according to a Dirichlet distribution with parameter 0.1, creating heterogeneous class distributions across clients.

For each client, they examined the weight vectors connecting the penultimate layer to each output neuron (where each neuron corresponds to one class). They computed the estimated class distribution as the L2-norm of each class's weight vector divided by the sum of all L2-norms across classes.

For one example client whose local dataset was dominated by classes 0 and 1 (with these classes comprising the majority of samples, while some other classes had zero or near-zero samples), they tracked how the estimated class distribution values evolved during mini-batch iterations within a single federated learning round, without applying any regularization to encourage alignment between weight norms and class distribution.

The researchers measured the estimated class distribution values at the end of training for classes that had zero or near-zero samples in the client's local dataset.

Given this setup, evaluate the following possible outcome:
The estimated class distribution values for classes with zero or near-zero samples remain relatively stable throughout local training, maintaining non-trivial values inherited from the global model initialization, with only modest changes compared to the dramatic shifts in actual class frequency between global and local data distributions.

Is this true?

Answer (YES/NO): YES